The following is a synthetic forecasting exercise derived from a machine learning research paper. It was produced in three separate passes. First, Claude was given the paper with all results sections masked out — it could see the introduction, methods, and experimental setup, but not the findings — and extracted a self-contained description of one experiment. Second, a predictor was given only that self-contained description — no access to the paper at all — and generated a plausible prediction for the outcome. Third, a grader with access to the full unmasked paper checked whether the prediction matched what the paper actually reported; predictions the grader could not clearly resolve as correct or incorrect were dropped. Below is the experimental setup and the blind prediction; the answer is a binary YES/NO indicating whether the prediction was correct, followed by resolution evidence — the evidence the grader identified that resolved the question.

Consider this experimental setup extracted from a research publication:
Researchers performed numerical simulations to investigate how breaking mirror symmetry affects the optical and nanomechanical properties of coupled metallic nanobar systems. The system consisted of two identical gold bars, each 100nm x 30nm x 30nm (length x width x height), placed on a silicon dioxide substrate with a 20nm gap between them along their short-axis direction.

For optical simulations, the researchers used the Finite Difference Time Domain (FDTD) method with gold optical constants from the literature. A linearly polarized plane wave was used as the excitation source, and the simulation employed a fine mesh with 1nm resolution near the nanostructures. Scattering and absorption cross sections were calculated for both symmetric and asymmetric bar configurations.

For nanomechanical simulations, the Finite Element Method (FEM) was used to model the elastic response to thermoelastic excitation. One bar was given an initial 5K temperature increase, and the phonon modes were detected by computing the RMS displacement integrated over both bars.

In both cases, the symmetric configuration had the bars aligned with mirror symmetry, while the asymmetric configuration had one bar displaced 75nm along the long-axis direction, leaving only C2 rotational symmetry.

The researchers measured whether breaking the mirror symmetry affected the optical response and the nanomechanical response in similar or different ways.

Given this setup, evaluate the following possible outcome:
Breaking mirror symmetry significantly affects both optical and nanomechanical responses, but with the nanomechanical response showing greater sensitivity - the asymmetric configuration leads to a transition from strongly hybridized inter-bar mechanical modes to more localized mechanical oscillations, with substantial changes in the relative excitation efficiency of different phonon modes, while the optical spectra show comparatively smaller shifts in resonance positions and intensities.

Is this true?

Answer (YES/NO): NO